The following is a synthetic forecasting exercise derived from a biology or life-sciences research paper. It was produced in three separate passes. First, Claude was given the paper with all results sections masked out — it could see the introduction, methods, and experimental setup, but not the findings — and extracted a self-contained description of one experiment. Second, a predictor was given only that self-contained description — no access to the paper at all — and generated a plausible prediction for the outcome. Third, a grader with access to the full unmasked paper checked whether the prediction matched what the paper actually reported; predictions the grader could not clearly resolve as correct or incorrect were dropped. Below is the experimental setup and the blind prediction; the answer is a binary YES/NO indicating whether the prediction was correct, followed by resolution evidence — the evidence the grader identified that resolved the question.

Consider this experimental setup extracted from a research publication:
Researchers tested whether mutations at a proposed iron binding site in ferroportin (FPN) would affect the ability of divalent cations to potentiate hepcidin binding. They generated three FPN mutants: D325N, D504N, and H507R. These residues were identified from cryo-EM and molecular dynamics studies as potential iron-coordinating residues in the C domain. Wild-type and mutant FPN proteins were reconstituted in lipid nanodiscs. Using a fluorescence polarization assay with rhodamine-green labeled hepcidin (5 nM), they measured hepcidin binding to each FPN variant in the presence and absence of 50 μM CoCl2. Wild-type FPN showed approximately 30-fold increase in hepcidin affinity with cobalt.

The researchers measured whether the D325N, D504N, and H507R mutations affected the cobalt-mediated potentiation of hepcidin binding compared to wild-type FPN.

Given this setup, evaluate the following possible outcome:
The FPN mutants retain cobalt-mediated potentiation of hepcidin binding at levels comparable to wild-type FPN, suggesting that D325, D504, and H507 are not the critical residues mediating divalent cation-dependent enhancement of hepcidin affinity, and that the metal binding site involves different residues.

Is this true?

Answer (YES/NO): NO